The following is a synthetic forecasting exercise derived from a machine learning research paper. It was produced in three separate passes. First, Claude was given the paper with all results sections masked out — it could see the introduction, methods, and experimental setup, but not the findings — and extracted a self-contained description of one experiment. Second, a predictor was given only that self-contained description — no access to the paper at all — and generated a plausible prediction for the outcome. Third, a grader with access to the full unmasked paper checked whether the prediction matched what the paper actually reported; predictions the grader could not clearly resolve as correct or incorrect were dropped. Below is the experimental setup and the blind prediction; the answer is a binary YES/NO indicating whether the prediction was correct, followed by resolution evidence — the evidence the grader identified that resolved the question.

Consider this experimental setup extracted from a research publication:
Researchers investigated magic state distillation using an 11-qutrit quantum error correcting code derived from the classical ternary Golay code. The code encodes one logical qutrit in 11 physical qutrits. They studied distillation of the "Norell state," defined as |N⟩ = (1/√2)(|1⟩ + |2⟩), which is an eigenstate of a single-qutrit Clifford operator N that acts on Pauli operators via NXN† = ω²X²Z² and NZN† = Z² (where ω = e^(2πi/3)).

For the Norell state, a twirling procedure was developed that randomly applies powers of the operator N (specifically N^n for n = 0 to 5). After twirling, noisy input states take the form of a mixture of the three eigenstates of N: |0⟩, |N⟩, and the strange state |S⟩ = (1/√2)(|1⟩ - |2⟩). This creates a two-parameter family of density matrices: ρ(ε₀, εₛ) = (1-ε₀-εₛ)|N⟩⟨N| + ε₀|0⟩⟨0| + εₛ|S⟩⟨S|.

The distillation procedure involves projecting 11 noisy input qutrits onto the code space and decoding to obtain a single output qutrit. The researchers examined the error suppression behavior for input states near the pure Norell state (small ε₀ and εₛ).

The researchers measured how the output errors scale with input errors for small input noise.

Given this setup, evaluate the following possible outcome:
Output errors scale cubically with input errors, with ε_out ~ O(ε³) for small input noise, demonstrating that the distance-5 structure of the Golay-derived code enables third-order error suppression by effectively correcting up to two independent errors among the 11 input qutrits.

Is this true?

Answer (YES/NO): NO